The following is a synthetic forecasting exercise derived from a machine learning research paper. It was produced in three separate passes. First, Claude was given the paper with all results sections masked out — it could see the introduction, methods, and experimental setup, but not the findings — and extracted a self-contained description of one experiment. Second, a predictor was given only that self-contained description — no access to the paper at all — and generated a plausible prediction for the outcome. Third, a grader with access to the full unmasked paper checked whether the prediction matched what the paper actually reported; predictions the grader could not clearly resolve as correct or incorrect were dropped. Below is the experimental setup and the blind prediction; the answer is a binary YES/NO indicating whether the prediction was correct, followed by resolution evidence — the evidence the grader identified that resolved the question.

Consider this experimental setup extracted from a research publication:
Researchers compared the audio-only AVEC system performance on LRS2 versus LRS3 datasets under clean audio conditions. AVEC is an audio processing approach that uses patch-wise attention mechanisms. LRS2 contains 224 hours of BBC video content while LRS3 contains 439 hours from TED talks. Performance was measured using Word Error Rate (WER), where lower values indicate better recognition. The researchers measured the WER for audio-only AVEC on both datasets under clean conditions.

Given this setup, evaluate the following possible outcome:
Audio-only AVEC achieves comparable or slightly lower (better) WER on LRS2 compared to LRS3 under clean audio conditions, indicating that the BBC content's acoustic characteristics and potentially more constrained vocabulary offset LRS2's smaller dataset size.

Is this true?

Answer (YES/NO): NO